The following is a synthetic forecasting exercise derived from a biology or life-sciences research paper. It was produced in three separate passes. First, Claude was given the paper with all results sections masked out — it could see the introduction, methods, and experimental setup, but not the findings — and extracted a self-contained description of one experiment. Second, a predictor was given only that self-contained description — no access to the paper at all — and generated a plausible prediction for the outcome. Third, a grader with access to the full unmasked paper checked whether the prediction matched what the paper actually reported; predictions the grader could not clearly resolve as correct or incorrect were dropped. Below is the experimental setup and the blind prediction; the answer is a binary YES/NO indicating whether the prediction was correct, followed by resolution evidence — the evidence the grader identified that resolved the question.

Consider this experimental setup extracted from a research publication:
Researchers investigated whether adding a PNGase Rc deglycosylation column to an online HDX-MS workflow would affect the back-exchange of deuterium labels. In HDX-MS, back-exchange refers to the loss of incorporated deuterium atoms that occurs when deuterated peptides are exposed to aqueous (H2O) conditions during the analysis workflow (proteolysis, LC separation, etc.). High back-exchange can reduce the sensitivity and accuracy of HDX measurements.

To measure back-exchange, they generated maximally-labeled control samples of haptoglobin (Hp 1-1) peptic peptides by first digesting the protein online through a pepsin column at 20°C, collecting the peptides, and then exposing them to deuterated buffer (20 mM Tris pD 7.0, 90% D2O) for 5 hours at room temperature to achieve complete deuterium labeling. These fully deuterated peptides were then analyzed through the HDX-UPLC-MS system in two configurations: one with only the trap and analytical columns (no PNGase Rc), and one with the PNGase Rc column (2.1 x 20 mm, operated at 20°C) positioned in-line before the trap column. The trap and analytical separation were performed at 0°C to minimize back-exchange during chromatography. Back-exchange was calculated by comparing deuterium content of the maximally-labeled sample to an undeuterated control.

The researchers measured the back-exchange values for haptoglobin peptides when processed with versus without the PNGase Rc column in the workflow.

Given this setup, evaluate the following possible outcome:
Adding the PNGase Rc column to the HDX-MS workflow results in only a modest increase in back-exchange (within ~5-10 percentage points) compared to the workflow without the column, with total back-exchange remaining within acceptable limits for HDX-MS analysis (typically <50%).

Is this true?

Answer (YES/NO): NO